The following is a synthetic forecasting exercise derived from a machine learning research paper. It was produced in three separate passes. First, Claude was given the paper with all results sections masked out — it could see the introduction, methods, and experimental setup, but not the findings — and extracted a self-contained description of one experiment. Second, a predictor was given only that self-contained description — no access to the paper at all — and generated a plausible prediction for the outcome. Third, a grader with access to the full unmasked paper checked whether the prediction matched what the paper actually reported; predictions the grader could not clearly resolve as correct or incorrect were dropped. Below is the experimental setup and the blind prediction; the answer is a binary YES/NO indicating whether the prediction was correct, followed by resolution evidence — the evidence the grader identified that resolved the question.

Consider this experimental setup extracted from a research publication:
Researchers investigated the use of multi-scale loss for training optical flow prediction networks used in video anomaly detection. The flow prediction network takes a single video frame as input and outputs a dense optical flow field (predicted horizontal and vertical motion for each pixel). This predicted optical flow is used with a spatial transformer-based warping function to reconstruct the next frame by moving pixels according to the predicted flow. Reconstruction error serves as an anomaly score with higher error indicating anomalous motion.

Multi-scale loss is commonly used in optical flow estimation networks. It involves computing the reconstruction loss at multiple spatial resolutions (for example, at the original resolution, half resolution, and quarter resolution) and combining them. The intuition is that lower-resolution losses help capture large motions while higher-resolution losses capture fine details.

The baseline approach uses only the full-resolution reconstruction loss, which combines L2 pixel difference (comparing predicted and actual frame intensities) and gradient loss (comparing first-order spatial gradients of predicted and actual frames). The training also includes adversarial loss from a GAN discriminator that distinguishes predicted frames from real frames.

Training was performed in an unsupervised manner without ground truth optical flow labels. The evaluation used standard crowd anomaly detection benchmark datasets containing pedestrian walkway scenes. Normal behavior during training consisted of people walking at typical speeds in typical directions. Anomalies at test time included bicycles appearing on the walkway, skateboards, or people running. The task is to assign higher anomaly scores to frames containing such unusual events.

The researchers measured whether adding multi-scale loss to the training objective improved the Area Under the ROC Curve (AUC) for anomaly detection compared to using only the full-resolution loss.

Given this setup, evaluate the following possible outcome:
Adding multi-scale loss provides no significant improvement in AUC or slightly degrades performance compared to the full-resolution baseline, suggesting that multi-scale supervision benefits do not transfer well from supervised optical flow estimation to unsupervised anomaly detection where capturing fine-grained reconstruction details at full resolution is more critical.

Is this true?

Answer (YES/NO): YES